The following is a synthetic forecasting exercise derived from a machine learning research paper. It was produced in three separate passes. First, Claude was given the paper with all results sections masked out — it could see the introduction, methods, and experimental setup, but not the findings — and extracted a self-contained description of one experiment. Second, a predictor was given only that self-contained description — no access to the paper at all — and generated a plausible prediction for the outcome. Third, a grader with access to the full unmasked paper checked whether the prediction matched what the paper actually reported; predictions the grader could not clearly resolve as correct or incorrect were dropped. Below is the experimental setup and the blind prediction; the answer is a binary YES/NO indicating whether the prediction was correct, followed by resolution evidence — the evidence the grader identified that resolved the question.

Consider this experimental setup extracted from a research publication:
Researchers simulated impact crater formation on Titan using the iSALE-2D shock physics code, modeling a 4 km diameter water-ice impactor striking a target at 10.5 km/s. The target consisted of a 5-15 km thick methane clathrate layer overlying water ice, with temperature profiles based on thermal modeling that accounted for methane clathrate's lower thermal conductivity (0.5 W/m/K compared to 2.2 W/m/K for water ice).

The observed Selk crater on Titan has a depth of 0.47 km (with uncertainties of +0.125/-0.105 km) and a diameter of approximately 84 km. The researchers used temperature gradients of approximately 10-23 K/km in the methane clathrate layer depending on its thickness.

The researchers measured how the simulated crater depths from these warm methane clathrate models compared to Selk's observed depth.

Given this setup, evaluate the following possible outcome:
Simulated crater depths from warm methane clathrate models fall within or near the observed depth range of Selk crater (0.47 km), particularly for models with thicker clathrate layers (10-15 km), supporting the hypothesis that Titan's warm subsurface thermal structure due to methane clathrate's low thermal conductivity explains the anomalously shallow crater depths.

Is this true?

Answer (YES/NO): NO